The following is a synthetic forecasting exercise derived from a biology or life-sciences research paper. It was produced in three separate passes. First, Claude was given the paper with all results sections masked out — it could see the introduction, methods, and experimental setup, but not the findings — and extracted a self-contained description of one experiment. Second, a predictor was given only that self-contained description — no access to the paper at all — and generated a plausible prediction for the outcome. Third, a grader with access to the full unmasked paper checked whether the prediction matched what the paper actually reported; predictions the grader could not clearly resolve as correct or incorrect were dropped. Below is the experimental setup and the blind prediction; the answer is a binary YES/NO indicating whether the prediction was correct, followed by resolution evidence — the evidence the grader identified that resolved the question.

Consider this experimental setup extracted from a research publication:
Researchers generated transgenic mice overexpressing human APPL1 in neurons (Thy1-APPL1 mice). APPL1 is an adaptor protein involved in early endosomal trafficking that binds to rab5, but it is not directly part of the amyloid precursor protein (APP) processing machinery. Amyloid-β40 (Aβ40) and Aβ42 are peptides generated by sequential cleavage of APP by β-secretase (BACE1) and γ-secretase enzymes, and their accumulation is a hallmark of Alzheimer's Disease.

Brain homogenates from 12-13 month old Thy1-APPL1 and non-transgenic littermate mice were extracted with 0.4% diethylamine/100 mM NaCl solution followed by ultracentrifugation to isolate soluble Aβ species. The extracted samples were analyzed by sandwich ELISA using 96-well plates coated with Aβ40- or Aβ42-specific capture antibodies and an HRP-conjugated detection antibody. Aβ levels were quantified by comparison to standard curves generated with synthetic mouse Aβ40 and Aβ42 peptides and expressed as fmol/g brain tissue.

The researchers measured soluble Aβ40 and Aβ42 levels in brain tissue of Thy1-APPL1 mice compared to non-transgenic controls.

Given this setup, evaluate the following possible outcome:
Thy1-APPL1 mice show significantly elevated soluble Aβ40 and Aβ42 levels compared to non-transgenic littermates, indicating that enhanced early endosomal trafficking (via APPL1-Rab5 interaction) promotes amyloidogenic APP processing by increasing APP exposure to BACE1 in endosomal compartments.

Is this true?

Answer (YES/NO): NO